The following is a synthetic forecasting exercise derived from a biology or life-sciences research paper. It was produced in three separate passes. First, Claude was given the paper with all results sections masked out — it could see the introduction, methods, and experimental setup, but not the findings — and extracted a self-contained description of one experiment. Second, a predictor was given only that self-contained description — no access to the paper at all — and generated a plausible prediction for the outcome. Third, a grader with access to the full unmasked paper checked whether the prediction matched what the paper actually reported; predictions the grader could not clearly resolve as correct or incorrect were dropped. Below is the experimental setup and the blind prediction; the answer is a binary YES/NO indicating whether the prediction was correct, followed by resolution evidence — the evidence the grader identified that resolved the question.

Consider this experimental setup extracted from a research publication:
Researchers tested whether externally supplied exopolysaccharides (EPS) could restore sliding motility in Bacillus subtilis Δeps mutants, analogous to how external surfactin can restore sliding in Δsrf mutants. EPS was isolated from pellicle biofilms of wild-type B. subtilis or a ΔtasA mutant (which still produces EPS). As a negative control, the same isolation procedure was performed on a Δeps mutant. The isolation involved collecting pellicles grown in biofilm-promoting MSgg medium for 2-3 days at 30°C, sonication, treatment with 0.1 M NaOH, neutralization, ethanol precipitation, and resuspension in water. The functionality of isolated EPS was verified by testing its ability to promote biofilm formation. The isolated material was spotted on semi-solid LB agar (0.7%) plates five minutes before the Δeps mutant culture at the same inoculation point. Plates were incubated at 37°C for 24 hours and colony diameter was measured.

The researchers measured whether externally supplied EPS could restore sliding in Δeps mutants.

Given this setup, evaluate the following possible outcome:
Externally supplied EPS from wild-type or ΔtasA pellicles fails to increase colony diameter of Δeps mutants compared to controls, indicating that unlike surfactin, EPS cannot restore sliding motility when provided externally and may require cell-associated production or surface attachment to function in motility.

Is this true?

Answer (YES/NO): YES